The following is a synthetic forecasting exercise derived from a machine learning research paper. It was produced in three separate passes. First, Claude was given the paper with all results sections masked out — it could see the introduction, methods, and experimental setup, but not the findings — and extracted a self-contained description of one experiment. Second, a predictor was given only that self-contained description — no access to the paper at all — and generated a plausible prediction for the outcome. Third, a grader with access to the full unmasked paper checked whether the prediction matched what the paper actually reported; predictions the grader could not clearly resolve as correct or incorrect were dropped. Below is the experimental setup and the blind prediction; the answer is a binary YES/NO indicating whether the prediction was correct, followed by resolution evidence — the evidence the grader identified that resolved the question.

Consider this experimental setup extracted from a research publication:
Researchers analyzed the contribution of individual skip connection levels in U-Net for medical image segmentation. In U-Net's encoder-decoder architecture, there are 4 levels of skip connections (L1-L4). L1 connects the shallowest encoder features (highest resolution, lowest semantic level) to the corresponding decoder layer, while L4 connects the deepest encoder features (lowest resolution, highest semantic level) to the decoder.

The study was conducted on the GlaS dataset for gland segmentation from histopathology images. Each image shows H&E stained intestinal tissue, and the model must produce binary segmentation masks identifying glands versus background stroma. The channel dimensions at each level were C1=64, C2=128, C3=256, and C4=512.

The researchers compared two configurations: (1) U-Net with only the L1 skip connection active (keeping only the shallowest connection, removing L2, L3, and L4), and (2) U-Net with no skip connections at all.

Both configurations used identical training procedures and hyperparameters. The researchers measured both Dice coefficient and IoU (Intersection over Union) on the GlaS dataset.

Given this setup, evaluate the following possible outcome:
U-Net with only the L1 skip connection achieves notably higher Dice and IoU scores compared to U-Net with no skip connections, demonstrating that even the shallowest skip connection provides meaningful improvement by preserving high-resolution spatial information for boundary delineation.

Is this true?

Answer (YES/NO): NO